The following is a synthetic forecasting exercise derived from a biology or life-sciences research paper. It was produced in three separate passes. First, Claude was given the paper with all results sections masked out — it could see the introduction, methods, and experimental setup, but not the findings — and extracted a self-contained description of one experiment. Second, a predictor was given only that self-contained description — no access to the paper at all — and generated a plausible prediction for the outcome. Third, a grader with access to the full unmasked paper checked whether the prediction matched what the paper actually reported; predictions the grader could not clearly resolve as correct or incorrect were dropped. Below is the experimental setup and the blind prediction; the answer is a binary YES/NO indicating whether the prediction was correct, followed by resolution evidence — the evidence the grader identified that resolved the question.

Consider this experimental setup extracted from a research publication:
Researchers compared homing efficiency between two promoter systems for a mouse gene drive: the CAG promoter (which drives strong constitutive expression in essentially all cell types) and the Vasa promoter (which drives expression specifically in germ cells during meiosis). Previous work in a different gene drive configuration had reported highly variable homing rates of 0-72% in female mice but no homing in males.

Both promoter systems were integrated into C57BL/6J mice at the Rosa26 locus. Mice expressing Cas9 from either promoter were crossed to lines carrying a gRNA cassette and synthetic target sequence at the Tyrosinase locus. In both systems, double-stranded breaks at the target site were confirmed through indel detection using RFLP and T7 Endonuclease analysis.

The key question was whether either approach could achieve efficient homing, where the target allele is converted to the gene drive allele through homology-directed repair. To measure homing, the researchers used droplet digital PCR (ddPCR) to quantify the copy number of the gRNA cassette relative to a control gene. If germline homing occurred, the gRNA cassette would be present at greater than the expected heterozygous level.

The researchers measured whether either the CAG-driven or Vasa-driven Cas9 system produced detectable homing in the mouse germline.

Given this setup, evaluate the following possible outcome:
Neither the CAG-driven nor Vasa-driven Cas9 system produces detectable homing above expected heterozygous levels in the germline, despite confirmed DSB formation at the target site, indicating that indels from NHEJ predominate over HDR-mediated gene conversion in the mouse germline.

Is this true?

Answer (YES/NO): YES